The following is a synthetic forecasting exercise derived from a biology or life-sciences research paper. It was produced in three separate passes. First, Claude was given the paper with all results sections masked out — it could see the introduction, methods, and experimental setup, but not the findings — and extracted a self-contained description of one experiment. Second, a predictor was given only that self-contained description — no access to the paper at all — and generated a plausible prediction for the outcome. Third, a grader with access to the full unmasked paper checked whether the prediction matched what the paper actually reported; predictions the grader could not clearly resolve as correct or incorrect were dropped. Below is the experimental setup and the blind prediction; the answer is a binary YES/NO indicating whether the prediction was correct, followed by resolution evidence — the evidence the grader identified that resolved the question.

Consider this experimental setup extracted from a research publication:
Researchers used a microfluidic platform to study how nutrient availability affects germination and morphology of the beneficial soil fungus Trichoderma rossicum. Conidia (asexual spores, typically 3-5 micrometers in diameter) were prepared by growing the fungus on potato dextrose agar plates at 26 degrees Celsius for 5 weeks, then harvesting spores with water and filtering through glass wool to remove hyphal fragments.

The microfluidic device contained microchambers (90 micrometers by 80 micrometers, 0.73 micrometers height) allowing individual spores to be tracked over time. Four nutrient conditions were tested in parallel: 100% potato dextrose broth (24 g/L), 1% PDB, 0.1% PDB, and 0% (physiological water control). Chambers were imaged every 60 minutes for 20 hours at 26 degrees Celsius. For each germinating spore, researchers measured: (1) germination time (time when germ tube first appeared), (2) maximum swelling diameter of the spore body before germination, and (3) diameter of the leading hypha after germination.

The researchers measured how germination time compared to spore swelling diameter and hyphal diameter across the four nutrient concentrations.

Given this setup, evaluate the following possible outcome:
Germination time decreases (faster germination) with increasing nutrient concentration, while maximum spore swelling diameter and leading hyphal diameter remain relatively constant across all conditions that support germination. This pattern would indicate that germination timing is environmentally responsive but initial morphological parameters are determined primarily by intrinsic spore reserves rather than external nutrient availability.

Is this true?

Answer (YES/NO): NO